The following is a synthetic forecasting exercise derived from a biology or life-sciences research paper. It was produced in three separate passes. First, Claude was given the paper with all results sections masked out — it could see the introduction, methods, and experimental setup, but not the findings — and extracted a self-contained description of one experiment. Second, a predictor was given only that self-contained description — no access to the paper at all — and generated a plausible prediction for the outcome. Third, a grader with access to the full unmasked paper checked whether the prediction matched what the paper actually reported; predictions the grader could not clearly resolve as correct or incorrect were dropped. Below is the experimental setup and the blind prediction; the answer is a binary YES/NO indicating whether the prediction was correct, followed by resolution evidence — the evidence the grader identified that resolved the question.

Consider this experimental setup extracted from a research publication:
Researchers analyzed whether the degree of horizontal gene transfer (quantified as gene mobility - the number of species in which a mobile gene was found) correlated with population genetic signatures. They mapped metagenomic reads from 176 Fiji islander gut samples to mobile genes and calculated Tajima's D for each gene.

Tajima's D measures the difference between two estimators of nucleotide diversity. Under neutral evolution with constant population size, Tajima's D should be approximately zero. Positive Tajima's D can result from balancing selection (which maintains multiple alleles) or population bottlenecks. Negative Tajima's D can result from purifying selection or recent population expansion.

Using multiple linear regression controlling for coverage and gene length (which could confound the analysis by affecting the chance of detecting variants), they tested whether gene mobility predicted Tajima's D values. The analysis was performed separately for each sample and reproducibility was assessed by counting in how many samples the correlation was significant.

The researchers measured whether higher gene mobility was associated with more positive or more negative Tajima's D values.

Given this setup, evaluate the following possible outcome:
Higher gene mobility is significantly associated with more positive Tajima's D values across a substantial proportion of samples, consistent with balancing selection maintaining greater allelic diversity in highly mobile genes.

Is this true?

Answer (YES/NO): NO